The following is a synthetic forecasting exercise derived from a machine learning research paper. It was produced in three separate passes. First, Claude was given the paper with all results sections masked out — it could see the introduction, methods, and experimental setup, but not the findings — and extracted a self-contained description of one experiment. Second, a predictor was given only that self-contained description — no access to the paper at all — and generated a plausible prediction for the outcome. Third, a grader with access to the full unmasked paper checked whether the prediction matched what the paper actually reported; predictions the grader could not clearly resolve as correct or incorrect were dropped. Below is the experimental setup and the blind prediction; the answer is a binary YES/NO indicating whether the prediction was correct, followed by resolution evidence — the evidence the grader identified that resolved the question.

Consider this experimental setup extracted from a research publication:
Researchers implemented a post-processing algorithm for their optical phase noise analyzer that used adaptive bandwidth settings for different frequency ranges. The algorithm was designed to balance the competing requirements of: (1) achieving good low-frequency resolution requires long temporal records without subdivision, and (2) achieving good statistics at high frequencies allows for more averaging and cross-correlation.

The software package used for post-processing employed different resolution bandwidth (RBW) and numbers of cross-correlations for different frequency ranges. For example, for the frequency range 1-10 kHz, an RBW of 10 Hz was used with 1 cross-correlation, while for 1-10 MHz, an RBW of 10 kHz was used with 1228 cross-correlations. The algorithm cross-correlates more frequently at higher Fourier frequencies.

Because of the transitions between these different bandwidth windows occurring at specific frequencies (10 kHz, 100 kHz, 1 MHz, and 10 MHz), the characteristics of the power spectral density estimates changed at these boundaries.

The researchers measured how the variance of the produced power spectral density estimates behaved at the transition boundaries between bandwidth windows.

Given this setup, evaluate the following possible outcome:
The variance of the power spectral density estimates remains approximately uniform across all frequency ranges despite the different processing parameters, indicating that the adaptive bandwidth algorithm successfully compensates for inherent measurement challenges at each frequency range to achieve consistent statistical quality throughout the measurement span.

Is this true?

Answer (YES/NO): NO